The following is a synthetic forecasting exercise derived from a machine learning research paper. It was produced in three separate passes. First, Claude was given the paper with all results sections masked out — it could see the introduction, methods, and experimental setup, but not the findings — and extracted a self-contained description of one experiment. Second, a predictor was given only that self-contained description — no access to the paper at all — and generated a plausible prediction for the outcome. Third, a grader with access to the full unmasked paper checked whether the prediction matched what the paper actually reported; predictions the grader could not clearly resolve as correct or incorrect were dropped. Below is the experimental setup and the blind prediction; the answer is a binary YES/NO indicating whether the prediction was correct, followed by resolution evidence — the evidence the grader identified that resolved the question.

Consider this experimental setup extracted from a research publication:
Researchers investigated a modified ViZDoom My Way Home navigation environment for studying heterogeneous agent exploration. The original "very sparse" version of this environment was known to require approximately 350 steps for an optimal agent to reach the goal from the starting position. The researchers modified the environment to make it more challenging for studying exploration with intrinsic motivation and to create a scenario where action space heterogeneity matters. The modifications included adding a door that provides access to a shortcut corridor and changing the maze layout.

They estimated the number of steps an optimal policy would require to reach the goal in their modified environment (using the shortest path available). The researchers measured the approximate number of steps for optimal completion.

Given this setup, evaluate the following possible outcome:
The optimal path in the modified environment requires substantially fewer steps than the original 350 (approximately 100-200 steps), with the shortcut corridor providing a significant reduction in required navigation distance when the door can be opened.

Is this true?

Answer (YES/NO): NO